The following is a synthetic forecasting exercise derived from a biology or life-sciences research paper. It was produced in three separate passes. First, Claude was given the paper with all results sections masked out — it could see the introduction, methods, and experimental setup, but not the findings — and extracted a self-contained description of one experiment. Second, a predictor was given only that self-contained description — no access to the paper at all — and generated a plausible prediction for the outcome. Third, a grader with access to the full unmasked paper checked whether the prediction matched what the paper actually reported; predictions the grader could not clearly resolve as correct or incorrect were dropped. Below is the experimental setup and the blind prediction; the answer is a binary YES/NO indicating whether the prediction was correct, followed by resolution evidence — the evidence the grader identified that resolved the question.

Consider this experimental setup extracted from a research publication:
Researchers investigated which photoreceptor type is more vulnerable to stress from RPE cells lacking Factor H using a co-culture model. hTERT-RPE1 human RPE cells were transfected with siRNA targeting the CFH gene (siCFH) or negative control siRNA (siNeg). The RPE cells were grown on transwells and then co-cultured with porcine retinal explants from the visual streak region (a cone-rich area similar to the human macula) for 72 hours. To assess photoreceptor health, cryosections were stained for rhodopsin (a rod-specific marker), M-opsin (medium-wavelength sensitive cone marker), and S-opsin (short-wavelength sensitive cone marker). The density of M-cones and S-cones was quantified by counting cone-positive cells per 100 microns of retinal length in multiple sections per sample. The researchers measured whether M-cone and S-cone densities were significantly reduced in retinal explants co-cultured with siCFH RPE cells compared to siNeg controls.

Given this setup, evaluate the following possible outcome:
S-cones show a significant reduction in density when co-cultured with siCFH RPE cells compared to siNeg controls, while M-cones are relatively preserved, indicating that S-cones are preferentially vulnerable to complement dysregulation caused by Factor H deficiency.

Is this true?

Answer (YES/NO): NO